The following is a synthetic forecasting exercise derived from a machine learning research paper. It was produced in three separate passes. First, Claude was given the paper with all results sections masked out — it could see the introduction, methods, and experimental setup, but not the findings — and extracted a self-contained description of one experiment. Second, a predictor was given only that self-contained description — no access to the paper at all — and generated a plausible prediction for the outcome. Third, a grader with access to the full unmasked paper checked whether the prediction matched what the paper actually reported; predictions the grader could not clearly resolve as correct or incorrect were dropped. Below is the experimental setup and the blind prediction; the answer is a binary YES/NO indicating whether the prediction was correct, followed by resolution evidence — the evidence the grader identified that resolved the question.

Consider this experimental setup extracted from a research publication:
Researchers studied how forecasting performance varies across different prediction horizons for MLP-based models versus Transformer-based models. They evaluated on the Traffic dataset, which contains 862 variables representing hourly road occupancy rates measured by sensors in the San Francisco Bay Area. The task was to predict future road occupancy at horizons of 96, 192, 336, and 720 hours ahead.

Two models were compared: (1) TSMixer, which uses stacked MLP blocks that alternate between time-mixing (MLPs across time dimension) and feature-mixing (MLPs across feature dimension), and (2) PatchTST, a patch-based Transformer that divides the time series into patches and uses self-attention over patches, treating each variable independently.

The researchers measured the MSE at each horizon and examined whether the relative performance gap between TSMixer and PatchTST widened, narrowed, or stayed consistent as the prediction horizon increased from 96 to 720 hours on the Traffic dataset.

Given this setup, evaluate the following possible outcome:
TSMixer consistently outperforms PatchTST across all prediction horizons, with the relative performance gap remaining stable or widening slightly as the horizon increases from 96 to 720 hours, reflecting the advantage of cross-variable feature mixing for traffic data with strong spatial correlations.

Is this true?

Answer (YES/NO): NO